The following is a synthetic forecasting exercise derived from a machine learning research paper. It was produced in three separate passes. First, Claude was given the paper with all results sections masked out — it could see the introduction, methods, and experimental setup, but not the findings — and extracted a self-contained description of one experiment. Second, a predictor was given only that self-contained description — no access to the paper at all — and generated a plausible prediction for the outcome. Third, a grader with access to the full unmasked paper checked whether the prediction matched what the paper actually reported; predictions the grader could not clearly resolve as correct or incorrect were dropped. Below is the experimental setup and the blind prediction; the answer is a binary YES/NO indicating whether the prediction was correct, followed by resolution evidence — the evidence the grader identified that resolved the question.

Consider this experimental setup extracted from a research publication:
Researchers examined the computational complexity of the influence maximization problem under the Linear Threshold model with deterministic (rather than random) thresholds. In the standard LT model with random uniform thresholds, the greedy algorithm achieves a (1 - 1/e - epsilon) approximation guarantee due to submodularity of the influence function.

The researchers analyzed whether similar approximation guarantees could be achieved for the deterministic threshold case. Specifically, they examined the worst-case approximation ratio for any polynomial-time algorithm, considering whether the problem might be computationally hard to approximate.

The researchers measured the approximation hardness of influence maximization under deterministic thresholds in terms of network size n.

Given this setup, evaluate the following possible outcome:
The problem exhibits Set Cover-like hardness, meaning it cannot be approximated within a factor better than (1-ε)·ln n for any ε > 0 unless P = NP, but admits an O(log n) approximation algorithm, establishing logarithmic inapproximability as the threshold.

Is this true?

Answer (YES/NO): NO